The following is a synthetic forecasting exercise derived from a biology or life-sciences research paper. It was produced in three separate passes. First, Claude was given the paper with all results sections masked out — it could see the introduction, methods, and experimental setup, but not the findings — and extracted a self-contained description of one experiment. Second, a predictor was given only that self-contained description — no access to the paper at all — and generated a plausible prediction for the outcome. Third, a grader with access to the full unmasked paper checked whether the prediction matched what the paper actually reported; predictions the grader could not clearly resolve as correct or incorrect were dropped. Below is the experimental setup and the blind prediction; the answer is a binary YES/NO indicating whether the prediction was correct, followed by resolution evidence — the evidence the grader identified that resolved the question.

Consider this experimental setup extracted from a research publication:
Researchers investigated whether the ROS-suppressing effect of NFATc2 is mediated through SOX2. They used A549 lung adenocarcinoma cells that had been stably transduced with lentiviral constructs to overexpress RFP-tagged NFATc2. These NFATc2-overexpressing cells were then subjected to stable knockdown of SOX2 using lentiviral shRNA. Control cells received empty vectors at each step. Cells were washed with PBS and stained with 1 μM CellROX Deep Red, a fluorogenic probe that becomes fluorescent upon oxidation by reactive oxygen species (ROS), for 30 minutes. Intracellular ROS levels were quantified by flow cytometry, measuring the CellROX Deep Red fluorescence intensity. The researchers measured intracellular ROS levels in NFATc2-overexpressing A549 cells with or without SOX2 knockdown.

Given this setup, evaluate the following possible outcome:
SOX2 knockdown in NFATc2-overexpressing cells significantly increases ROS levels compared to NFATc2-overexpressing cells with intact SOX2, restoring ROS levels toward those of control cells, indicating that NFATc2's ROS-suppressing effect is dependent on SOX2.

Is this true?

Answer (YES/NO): YES